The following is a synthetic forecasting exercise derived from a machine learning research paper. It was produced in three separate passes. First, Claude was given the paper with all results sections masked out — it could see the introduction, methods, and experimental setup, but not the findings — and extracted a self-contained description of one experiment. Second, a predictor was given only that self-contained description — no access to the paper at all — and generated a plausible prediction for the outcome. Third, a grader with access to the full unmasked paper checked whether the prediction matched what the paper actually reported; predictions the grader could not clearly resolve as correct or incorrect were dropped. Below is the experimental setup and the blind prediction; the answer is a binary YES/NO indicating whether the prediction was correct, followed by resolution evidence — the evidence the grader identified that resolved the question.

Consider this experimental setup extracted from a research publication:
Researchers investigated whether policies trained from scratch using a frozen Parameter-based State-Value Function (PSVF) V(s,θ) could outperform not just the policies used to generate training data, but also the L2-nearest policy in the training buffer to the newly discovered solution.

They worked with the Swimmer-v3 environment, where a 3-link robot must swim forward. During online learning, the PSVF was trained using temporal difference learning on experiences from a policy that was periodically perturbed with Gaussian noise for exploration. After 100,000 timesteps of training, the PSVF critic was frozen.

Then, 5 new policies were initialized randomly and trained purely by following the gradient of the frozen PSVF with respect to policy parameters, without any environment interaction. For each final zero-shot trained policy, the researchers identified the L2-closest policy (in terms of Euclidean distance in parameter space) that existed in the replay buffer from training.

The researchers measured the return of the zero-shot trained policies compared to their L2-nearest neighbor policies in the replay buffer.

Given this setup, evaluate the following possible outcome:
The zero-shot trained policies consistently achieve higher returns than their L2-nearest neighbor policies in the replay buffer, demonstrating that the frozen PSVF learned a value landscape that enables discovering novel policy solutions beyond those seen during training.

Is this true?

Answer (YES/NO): YES